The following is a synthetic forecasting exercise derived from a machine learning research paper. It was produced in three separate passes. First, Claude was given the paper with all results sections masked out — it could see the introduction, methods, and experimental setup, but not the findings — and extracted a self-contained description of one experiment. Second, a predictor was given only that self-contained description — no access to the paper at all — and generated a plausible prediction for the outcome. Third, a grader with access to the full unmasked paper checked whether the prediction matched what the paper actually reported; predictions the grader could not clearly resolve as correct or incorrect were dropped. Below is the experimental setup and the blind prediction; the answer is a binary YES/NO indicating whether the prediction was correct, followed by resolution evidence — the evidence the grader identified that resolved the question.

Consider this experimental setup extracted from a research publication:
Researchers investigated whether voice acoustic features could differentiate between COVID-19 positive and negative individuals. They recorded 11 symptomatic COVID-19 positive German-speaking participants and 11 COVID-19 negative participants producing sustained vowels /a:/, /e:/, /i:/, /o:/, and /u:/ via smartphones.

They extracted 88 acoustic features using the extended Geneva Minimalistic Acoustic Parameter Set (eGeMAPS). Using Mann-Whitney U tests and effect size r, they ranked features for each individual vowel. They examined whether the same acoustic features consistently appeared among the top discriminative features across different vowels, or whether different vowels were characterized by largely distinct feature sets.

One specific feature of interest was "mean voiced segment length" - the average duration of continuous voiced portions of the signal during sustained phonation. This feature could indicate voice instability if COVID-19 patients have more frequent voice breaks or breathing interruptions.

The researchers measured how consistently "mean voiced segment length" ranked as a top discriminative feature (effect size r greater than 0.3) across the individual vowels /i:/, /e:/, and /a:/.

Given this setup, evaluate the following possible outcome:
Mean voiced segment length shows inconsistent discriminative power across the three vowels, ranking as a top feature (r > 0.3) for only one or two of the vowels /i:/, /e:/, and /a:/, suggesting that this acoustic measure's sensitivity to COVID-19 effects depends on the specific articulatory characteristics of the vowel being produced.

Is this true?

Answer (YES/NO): NO